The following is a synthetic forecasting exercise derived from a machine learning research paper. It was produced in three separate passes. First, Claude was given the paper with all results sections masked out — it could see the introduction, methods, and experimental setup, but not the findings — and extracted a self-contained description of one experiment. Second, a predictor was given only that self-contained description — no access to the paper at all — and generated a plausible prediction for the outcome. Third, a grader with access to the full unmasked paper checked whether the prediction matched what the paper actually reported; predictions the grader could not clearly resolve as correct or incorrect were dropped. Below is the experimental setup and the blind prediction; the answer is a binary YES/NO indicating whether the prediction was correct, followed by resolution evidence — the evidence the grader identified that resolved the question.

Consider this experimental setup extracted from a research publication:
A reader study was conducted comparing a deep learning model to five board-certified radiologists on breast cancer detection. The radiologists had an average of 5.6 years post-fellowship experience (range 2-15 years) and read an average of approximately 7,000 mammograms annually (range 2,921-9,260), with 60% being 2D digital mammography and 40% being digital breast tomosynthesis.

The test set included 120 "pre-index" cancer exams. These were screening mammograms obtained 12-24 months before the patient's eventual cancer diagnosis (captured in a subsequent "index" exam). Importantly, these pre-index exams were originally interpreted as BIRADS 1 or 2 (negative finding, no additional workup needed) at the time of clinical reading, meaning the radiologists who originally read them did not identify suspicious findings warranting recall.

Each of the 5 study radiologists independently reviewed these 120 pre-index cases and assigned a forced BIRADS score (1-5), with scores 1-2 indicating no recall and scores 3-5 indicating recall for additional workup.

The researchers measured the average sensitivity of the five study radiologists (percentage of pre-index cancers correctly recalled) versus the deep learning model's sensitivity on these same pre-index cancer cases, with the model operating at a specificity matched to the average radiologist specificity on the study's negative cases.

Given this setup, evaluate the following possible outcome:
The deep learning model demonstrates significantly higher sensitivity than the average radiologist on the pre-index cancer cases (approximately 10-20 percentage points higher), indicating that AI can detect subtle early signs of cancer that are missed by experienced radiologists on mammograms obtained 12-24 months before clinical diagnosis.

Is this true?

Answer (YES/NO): YES